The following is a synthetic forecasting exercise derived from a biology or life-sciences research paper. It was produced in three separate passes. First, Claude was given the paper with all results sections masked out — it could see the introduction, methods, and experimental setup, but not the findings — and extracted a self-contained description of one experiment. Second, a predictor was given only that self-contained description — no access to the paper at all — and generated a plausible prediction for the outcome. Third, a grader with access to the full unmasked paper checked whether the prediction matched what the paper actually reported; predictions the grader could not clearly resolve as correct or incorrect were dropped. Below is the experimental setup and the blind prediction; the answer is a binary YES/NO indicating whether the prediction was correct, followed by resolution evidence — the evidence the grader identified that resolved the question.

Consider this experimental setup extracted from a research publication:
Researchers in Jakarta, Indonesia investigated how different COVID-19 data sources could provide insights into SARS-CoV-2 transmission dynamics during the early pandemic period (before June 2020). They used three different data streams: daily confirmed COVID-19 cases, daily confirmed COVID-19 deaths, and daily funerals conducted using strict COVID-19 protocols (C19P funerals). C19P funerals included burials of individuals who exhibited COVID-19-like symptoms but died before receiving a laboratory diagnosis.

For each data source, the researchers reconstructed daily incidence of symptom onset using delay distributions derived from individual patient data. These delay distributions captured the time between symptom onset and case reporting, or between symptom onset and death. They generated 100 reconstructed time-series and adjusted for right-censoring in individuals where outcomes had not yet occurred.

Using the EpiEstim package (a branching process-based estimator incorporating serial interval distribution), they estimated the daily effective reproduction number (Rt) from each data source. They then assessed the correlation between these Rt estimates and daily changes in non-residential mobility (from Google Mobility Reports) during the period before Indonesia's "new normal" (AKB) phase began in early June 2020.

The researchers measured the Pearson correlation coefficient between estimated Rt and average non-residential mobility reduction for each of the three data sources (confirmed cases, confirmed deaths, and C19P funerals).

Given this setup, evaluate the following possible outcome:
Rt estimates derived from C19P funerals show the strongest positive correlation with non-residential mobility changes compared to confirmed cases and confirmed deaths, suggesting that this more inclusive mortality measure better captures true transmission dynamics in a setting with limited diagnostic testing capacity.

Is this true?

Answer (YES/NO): YES